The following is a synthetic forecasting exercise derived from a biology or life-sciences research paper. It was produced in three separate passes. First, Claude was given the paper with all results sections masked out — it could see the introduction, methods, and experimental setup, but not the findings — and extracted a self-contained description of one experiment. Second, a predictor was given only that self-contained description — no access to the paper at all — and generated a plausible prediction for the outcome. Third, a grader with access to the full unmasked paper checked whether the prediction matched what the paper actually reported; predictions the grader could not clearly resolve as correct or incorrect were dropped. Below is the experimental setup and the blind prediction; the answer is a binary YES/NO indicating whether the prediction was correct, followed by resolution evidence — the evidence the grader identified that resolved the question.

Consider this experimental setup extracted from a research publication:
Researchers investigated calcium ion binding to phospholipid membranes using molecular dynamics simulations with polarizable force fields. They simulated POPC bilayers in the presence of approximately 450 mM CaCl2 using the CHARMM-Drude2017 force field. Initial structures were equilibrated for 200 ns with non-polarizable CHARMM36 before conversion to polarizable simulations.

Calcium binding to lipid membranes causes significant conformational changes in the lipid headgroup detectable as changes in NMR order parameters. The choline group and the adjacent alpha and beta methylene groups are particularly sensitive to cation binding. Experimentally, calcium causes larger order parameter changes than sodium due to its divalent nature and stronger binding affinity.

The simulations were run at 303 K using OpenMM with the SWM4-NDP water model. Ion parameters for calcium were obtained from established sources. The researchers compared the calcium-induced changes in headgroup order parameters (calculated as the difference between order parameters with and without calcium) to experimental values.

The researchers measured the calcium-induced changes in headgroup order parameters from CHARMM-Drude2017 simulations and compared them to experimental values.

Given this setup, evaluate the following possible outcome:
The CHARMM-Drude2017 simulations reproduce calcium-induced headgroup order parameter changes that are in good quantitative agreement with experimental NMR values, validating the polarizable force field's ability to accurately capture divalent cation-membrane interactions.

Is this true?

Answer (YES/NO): NO